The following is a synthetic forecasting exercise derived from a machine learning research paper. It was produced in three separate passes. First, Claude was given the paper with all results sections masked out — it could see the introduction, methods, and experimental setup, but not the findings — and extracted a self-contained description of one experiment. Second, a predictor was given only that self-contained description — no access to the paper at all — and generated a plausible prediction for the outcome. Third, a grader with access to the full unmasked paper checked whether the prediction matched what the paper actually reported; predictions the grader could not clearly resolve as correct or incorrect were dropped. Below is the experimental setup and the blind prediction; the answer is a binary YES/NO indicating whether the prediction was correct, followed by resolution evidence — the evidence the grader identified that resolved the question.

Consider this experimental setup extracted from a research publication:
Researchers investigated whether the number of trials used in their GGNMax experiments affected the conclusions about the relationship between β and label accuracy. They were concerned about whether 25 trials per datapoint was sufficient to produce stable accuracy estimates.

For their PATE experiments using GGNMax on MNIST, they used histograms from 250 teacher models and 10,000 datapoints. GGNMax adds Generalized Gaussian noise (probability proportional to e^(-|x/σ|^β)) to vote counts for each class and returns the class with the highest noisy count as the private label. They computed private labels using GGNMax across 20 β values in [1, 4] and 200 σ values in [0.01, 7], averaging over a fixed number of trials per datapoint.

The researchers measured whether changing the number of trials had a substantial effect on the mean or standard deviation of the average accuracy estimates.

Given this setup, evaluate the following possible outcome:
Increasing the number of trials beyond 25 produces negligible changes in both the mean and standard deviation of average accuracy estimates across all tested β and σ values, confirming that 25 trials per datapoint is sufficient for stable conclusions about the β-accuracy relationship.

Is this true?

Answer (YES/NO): YES